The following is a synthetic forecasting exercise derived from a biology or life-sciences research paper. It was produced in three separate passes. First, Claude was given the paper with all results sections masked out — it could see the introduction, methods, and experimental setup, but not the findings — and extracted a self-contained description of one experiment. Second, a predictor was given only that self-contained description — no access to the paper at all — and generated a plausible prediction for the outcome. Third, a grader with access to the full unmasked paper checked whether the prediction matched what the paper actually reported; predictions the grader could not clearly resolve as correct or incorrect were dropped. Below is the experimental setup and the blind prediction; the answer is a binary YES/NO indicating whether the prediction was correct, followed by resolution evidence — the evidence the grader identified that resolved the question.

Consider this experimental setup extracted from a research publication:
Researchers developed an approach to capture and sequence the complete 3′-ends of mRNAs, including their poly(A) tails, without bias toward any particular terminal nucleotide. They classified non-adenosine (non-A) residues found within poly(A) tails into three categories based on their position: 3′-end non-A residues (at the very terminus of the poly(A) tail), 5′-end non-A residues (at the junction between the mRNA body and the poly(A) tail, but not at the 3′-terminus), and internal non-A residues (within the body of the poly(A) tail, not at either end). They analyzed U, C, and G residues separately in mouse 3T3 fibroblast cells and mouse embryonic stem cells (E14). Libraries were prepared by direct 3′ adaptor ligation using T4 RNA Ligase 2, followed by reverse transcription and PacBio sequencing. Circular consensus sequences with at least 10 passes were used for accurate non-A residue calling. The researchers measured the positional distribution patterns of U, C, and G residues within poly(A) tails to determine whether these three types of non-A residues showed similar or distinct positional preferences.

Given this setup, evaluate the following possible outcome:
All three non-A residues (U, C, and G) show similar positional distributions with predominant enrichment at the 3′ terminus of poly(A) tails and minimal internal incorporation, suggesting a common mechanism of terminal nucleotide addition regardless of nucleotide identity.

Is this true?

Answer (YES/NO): NO